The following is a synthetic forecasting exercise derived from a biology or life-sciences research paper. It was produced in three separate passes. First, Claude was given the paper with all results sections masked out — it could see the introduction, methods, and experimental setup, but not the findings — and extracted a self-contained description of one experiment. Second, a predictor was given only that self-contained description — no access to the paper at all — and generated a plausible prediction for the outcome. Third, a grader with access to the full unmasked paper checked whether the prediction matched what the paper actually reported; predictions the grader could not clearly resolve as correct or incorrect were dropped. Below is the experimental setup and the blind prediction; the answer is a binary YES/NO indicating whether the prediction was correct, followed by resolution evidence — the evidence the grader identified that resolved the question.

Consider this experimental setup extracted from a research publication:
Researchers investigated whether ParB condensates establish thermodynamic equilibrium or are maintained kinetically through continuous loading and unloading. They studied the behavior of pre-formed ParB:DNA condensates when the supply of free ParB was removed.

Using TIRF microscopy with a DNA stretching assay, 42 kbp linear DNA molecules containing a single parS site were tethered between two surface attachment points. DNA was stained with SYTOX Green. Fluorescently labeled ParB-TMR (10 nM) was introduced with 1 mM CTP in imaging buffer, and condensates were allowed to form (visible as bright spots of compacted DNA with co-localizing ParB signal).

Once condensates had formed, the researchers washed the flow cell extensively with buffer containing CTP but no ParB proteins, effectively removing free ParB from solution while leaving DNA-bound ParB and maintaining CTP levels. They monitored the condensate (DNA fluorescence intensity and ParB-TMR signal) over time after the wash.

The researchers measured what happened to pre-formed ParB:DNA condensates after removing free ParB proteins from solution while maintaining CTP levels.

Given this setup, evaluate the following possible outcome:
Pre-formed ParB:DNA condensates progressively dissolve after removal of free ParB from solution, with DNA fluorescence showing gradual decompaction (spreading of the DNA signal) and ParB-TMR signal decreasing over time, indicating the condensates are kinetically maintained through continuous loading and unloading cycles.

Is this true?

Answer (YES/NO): YES